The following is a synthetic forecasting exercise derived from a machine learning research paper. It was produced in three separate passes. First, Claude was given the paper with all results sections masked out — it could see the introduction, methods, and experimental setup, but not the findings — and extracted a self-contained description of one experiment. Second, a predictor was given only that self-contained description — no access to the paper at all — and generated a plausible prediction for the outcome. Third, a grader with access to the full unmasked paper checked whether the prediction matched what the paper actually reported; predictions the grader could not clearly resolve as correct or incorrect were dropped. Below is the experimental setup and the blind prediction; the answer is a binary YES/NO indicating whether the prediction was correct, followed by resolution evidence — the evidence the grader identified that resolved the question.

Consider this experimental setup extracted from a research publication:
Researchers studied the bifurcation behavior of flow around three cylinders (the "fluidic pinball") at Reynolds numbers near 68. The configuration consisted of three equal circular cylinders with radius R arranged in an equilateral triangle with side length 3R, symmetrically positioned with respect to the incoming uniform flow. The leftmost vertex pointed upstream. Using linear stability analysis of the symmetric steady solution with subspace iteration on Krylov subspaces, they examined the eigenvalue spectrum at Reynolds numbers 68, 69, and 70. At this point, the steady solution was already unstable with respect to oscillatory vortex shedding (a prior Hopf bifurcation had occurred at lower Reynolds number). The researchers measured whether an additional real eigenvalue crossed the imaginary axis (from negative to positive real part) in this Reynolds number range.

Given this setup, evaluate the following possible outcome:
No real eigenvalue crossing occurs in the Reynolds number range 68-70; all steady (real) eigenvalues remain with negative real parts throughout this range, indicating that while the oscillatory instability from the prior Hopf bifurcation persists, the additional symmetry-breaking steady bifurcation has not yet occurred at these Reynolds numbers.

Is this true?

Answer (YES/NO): NO